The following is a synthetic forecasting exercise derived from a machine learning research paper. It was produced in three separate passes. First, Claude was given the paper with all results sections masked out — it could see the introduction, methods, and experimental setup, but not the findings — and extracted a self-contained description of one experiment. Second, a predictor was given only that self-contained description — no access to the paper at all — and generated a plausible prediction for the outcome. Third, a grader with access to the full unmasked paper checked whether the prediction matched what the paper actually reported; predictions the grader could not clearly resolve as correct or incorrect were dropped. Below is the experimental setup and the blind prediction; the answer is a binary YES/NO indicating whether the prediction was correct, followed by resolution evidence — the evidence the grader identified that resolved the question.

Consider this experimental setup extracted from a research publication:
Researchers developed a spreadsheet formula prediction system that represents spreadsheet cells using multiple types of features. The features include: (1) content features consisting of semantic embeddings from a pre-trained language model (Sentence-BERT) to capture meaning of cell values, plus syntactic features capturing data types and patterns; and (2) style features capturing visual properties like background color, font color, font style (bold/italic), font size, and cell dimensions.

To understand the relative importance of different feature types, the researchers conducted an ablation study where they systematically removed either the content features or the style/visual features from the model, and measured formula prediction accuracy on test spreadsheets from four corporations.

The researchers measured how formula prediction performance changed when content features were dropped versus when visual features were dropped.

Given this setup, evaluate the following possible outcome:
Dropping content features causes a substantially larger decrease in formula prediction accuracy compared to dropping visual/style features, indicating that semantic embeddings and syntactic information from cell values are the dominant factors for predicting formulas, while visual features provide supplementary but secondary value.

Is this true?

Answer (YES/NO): YES